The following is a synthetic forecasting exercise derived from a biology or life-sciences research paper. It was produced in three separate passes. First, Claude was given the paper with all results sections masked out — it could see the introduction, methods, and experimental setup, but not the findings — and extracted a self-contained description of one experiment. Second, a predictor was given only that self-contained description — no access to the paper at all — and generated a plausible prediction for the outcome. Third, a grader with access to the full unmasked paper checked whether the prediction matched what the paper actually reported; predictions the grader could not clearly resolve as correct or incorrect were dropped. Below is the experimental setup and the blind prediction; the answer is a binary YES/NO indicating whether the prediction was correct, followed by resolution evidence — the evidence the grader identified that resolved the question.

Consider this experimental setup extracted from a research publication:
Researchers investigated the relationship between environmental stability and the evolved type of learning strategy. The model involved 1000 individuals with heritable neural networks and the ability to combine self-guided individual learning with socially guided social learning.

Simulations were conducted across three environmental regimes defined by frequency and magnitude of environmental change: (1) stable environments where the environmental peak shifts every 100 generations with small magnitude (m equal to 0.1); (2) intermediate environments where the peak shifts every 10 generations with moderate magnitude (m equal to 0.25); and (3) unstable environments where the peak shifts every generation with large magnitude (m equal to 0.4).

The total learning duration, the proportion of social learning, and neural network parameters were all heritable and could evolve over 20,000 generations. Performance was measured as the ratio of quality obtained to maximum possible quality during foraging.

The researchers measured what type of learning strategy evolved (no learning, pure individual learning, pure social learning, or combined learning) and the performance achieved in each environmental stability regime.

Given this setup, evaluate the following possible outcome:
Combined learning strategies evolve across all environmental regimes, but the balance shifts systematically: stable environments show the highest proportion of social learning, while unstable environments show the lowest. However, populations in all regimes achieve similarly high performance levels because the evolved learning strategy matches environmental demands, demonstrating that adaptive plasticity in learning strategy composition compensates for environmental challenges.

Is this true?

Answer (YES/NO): NO